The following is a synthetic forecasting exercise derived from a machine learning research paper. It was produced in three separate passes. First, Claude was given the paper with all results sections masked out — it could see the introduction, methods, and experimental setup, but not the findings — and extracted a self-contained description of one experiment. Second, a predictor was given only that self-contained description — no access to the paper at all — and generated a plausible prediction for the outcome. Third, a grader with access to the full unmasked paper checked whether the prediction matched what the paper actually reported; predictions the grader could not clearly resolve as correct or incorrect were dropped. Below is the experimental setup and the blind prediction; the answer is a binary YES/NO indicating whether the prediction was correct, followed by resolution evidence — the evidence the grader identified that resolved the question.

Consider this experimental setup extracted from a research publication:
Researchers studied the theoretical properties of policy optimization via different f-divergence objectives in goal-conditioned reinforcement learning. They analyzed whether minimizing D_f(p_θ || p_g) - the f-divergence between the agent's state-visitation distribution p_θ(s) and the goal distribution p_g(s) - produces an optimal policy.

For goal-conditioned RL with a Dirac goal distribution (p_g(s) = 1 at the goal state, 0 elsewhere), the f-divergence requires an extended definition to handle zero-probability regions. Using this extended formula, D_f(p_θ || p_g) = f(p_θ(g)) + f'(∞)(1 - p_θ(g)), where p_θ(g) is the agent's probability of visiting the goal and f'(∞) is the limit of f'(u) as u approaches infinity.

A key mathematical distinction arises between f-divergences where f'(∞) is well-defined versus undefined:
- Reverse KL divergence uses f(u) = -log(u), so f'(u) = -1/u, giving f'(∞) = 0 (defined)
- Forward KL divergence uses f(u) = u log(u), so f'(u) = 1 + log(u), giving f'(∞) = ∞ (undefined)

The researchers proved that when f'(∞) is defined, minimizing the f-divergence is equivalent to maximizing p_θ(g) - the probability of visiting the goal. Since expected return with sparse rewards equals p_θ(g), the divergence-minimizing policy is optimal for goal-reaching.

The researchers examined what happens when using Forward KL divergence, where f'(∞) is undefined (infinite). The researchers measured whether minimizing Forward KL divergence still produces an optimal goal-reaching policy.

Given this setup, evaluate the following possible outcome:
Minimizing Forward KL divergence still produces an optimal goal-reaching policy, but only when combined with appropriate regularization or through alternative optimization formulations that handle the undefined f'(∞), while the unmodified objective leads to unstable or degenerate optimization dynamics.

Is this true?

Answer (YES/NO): NO